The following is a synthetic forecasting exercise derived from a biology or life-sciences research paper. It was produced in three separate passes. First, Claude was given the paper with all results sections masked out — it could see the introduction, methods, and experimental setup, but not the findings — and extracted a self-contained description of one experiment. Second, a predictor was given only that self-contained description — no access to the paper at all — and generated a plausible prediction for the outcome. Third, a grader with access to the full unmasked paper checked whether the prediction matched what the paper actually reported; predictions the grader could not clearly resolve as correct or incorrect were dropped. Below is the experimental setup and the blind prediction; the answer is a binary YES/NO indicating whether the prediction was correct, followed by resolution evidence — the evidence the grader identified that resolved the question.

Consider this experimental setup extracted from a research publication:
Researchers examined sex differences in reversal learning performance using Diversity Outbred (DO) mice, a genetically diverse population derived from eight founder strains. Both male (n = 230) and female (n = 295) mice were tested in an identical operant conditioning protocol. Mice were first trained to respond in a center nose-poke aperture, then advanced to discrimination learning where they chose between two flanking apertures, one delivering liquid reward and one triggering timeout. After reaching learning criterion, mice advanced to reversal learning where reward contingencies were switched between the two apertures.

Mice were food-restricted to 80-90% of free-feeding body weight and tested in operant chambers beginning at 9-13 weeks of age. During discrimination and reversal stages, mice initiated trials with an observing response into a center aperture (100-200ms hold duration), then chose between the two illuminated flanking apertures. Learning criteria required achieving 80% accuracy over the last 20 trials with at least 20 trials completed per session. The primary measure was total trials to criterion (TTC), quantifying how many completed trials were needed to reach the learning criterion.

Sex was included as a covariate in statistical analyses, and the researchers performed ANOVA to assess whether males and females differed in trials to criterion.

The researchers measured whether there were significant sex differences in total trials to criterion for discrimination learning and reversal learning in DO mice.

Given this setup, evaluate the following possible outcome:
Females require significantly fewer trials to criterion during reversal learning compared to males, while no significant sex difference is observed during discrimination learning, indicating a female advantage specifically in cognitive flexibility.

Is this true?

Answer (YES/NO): NO